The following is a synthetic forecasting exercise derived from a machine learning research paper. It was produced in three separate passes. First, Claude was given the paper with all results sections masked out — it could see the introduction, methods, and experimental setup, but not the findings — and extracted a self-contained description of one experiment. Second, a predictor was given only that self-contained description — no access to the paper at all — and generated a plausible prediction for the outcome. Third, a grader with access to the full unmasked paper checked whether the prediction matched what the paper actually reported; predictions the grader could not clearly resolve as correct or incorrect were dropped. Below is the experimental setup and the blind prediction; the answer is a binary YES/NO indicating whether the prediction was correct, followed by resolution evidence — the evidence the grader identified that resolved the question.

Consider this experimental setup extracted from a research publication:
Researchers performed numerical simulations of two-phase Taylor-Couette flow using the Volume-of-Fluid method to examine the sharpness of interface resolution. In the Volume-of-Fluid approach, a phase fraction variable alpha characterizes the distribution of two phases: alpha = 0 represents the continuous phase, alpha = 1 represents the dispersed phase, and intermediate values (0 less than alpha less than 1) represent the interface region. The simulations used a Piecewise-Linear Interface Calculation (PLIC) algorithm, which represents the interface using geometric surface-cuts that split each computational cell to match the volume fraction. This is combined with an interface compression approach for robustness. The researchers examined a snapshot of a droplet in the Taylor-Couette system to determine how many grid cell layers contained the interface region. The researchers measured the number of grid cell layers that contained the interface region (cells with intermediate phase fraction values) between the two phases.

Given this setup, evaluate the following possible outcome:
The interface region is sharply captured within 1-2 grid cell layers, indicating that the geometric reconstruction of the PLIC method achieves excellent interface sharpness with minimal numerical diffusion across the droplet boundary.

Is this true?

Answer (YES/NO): YES